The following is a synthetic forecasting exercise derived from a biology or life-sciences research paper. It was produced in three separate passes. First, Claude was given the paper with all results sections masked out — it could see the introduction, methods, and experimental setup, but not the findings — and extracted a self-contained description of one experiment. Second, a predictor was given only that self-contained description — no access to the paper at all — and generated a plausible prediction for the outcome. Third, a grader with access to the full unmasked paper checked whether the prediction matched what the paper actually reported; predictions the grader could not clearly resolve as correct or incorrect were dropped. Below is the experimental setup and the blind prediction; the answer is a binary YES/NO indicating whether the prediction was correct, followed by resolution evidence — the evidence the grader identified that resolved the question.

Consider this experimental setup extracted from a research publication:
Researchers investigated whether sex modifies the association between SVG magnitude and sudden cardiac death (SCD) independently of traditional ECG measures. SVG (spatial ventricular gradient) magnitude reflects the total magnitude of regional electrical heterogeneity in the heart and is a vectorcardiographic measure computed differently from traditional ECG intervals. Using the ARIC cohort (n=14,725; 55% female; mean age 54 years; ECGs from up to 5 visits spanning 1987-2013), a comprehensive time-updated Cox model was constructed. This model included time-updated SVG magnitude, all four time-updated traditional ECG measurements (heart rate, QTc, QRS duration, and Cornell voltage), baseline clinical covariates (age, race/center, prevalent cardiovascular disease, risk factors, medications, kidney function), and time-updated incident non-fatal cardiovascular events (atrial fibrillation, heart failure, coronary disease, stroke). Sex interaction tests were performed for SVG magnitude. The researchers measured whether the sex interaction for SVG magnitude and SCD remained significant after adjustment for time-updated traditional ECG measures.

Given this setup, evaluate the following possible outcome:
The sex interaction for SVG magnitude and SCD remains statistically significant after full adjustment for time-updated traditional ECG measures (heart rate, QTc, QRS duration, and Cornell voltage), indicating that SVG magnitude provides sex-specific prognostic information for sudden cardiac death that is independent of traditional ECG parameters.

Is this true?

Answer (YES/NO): YES